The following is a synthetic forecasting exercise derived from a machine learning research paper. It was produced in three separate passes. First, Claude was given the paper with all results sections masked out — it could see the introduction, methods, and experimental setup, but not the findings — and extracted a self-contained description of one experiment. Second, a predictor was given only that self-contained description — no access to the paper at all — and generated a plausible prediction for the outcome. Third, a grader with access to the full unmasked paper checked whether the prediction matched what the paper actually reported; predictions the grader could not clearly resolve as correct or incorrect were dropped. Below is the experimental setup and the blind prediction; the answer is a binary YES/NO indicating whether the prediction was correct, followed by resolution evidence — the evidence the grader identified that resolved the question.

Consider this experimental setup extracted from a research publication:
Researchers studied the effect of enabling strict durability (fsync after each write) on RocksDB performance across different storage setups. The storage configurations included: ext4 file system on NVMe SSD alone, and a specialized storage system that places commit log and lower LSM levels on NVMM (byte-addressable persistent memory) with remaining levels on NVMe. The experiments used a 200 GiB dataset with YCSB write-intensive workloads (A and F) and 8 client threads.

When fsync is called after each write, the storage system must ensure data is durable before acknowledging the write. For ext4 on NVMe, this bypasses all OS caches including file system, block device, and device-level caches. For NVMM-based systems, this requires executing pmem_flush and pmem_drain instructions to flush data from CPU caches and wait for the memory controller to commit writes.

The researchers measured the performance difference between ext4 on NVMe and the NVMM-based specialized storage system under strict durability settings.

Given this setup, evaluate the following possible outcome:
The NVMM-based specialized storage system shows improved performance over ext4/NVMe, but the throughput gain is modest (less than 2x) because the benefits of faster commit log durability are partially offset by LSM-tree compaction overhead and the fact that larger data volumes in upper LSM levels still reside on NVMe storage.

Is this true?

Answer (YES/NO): NO